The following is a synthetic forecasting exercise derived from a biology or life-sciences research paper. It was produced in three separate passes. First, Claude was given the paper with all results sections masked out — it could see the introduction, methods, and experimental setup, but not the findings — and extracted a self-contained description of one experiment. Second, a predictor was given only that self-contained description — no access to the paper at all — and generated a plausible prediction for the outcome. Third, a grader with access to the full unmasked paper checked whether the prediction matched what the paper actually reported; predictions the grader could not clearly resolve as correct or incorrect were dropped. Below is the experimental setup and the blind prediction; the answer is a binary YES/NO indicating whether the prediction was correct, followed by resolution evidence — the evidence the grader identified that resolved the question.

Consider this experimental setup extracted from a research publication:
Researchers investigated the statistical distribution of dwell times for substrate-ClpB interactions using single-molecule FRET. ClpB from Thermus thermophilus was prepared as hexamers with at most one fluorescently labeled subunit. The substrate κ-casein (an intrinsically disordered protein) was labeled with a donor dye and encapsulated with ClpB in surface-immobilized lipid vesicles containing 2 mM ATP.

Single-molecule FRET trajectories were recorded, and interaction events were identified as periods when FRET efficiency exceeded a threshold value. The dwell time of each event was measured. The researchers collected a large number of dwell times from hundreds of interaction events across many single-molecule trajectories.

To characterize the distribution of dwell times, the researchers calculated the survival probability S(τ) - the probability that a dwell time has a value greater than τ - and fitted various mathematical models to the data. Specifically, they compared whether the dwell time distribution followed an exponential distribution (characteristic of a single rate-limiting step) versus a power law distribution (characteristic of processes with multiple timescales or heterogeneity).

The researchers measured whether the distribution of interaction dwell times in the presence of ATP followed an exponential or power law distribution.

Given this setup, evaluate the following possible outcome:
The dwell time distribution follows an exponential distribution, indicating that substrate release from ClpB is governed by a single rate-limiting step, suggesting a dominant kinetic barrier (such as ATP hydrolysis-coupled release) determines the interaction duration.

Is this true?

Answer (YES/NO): NO